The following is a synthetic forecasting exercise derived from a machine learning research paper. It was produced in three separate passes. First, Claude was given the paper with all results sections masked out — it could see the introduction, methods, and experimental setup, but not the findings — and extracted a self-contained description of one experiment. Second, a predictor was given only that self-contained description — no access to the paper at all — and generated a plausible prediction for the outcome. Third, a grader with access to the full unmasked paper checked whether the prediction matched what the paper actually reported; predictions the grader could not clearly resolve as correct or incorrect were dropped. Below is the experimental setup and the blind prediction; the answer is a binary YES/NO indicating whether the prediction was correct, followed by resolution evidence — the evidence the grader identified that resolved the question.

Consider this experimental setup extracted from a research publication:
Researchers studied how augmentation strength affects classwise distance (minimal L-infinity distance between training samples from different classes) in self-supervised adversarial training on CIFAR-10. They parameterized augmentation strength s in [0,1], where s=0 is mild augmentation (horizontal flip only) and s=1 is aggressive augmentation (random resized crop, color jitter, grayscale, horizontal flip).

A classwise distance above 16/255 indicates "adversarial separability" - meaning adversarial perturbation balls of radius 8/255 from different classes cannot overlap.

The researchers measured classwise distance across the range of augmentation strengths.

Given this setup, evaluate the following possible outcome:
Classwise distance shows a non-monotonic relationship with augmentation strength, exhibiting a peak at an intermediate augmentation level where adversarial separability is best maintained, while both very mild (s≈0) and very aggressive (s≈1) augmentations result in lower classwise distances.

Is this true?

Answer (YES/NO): NO